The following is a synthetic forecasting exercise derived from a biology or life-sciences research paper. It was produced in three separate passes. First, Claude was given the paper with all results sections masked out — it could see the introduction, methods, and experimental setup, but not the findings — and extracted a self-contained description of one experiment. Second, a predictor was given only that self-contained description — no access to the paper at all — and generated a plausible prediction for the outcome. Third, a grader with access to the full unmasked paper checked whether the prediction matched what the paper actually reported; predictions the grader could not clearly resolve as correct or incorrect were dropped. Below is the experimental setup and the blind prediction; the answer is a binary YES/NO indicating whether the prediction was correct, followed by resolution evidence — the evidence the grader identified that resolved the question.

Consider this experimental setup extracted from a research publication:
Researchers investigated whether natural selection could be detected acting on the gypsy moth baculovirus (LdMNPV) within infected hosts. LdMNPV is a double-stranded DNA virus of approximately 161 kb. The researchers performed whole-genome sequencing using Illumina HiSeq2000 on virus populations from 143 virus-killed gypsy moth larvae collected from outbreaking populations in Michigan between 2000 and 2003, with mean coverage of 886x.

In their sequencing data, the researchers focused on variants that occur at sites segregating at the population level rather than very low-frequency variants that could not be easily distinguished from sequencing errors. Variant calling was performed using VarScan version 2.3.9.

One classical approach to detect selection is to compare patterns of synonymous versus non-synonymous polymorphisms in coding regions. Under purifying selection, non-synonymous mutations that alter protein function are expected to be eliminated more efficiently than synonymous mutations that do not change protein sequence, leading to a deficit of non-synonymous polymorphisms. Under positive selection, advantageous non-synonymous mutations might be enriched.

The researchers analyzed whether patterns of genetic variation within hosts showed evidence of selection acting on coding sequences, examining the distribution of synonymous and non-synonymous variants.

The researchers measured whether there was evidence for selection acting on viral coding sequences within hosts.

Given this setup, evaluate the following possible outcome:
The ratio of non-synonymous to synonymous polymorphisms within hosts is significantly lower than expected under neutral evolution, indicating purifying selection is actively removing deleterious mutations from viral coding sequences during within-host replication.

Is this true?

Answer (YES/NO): NO